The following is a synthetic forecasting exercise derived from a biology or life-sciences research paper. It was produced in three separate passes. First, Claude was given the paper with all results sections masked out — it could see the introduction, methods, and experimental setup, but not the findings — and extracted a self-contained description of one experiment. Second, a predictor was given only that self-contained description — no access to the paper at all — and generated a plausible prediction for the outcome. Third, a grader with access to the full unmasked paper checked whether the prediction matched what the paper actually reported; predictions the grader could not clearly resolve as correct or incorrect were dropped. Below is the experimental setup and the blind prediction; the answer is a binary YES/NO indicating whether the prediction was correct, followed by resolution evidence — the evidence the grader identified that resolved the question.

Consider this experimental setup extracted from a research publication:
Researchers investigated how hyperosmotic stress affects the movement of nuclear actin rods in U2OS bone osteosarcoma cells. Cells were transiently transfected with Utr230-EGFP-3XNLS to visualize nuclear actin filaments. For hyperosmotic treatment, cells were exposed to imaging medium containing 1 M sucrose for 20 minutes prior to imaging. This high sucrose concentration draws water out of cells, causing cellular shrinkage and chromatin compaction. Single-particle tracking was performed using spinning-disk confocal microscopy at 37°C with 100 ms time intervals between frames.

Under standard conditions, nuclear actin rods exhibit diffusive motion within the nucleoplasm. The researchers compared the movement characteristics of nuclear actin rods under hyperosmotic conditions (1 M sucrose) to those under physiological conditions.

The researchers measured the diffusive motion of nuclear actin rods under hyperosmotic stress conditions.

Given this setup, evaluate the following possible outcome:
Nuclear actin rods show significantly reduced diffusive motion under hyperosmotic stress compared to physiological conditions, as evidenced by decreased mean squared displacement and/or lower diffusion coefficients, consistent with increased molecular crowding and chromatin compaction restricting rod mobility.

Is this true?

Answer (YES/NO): YES